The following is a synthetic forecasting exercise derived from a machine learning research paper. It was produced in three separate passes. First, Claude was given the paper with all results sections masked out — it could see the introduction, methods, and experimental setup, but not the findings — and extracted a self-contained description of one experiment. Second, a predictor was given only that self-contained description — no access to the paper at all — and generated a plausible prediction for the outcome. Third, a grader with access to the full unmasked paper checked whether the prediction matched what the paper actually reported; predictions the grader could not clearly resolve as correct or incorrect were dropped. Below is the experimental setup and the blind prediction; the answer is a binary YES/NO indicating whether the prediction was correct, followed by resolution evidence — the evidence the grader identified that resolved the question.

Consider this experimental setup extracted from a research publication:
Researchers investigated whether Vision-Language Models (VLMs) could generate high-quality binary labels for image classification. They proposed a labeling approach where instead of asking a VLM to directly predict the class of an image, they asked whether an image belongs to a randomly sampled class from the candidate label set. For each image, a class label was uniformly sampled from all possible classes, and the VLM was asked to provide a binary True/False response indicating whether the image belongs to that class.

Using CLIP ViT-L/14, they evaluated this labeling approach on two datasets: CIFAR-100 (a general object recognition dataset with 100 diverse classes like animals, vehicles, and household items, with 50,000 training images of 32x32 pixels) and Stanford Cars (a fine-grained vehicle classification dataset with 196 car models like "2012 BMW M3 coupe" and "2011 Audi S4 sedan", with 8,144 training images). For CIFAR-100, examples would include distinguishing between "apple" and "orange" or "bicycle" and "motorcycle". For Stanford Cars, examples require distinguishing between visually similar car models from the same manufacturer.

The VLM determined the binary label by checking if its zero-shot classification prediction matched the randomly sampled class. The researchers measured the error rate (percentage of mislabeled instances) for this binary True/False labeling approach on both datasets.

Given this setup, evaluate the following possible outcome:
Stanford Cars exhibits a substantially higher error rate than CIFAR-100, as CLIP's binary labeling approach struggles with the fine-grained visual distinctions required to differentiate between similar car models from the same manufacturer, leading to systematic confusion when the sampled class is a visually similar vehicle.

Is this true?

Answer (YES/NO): NO